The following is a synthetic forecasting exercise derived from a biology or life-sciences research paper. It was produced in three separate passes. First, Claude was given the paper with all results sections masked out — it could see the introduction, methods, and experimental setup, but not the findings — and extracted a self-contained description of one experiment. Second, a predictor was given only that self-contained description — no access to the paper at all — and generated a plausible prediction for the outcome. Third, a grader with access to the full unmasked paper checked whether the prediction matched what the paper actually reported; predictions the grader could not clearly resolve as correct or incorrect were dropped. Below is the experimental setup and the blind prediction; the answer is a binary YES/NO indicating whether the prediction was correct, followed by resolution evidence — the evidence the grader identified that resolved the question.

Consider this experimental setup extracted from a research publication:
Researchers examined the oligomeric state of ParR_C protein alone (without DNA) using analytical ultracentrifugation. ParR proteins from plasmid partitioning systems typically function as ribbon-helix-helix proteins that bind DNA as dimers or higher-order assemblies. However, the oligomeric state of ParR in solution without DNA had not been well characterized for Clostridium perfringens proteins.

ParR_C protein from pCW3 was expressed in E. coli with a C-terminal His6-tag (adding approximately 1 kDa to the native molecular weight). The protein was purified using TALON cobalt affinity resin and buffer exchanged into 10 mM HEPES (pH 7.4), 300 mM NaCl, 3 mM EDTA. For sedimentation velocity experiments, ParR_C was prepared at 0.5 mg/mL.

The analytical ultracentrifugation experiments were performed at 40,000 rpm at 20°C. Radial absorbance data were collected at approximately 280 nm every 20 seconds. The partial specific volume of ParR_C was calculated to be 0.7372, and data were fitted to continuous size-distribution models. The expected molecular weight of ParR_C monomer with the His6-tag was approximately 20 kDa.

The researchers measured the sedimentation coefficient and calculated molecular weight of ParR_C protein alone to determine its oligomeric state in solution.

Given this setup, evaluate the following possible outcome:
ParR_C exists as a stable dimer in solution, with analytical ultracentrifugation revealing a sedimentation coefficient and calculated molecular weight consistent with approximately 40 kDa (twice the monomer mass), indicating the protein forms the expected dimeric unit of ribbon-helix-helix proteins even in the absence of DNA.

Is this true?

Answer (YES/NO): NO